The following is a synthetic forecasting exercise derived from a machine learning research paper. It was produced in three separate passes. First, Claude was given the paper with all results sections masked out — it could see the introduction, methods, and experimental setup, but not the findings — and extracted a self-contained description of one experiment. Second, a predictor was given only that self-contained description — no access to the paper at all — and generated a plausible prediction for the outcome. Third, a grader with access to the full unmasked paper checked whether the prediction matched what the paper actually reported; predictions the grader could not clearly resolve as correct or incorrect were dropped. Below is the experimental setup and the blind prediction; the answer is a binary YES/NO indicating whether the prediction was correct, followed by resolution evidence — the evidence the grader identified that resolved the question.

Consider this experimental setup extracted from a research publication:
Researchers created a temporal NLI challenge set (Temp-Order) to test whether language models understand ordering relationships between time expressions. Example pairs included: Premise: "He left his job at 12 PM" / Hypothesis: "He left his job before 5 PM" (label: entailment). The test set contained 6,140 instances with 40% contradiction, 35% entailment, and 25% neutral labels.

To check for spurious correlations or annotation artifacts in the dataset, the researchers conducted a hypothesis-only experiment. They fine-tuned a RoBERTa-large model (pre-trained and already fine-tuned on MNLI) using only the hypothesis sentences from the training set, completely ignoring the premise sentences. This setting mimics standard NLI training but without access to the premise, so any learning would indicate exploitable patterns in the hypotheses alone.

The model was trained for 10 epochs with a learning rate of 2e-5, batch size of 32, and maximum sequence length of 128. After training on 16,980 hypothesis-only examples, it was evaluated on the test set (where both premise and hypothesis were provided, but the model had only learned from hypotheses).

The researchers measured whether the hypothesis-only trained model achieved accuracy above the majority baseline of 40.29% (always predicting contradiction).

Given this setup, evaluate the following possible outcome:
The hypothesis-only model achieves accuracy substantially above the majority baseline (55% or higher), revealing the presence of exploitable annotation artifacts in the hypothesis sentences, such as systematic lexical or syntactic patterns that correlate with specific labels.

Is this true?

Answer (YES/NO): NO